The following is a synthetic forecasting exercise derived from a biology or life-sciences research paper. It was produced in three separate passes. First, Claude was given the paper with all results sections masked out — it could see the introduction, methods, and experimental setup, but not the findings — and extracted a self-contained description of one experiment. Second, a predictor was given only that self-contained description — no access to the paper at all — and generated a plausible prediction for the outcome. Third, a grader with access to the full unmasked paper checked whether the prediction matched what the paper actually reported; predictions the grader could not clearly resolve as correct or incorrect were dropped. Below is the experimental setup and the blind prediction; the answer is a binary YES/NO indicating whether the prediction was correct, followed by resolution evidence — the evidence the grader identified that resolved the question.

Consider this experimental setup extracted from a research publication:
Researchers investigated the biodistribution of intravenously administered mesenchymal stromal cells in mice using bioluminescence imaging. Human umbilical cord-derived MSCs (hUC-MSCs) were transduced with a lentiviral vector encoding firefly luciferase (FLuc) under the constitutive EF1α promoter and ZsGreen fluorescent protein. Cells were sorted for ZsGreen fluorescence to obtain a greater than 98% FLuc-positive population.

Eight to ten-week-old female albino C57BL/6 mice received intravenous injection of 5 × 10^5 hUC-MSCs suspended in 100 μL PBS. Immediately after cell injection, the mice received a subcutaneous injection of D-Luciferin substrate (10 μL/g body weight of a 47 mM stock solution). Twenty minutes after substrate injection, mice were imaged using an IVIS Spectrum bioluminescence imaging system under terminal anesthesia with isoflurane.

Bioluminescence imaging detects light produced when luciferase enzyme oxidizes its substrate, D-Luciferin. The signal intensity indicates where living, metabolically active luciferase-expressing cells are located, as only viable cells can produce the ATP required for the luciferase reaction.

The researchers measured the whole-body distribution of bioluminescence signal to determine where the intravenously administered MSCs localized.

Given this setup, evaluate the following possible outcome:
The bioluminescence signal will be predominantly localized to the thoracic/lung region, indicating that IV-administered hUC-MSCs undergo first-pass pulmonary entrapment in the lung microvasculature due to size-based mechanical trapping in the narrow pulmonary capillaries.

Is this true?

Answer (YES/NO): YES